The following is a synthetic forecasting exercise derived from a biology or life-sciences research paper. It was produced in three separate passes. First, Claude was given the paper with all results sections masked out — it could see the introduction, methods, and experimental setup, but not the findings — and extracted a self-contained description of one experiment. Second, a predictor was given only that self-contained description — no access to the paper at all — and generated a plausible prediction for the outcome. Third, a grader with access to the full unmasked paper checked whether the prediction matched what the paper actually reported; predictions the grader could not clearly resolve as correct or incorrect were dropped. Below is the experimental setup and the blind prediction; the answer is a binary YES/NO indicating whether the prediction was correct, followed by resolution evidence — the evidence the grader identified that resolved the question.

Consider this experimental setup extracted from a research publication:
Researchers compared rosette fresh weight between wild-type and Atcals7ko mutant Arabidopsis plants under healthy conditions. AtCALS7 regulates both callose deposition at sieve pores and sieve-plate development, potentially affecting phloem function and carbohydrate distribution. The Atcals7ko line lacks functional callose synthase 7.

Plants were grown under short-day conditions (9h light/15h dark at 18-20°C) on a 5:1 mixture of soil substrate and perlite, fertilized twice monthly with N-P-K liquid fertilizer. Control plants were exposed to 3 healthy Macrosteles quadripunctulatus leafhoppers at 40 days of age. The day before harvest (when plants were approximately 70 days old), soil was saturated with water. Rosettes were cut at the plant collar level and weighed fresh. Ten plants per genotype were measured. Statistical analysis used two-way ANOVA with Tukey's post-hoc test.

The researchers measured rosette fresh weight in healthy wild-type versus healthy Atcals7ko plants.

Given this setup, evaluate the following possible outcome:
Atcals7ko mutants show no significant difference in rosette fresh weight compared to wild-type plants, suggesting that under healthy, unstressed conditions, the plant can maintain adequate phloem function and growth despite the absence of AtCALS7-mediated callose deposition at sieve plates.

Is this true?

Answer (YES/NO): NO